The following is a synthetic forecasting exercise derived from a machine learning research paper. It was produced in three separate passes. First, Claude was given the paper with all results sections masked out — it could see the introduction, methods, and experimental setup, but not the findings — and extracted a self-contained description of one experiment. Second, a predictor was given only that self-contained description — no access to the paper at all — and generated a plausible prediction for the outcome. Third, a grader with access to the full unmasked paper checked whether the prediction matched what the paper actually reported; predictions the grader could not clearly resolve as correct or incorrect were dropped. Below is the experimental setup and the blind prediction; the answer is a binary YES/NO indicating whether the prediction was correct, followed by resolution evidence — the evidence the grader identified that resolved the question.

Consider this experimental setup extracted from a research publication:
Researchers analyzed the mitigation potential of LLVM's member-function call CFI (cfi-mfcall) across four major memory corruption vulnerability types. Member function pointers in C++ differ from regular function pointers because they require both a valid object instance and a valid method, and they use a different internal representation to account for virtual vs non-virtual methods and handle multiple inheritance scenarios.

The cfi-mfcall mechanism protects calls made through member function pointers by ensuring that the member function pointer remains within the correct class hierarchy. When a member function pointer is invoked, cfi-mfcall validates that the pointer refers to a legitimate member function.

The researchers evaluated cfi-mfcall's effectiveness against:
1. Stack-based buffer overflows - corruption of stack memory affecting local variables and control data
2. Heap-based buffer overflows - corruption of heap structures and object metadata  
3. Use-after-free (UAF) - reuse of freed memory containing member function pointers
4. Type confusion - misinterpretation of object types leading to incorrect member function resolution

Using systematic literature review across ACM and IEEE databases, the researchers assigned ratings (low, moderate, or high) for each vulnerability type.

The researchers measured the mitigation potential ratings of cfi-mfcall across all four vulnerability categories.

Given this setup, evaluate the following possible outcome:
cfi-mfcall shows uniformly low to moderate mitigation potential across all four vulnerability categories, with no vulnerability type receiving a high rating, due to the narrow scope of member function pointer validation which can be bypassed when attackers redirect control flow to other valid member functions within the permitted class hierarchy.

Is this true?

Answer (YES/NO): NO